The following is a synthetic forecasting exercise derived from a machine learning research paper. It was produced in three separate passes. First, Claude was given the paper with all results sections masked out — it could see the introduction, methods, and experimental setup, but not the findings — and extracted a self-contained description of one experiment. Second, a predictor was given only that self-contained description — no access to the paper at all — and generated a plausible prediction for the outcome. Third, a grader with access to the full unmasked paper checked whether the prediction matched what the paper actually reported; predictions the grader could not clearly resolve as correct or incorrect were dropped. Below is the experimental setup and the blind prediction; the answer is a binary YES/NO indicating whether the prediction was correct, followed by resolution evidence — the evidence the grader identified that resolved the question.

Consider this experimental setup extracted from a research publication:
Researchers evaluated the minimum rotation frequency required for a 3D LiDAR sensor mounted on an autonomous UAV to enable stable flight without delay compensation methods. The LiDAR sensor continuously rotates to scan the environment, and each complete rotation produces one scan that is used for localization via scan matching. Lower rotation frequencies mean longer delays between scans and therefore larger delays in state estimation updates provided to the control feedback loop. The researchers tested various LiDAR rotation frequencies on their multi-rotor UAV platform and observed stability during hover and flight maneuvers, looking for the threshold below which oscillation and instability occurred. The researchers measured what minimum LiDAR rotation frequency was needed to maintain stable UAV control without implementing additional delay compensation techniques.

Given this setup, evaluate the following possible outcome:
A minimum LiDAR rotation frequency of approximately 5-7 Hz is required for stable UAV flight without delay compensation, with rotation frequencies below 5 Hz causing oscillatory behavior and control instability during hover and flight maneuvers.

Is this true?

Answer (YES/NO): NO